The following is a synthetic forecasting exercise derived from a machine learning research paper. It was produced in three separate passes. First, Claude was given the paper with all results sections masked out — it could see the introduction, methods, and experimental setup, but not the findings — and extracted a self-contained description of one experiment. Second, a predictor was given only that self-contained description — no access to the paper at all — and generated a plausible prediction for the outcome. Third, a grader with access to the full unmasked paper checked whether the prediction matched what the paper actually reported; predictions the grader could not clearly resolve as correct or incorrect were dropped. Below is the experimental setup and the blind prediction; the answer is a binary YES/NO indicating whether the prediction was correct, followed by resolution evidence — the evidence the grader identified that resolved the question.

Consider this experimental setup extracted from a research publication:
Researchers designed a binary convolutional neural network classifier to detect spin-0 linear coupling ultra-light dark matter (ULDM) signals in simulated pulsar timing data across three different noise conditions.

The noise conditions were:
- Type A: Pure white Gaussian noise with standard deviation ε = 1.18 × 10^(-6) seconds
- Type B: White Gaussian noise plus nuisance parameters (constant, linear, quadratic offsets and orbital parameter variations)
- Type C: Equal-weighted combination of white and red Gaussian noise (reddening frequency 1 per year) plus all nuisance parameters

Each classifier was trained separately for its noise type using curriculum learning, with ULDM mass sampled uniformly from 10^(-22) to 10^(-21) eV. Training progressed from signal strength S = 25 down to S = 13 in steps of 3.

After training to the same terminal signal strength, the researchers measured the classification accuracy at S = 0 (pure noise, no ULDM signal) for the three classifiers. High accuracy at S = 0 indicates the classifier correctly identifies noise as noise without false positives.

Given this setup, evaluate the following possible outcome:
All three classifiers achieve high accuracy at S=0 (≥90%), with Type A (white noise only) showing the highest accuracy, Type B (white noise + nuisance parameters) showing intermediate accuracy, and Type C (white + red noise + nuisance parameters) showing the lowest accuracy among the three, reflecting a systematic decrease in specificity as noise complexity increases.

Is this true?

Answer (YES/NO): NO